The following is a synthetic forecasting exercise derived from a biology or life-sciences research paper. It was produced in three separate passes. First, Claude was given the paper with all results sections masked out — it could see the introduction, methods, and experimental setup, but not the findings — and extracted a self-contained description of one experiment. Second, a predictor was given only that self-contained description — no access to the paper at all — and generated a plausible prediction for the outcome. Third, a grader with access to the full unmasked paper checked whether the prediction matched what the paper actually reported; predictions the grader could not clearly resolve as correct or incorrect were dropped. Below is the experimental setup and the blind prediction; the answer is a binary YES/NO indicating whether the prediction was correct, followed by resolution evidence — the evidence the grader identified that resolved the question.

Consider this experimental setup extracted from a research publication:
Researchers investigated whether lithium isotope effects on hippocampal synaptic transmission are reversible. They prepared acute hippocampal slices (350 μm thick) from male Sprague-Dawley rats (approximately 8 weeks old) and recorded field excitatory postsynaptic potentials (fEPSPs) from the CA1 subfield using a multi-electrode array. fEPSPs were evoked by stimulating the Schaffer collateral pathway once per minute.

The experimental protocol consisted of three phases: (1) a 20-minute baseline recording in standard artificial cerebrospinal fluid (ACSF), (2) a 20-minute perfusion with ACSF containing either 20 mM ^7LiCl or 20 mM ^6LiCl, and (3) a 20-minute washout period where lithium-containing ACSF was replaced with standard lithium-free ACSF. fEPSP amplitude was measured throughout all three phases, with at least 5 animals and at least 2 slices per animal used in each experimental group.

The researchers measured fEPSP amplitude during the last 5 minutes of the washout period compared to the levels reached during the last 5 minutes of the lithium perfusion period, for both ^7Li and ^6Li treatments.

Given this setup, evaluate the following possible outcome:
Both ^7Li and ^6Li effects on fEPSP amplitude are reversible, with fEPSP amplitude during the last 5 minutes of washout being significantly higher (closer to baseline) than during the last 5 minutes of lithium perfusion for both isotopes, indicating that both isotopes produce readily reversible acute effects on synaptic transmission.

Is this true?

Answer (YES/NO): NO